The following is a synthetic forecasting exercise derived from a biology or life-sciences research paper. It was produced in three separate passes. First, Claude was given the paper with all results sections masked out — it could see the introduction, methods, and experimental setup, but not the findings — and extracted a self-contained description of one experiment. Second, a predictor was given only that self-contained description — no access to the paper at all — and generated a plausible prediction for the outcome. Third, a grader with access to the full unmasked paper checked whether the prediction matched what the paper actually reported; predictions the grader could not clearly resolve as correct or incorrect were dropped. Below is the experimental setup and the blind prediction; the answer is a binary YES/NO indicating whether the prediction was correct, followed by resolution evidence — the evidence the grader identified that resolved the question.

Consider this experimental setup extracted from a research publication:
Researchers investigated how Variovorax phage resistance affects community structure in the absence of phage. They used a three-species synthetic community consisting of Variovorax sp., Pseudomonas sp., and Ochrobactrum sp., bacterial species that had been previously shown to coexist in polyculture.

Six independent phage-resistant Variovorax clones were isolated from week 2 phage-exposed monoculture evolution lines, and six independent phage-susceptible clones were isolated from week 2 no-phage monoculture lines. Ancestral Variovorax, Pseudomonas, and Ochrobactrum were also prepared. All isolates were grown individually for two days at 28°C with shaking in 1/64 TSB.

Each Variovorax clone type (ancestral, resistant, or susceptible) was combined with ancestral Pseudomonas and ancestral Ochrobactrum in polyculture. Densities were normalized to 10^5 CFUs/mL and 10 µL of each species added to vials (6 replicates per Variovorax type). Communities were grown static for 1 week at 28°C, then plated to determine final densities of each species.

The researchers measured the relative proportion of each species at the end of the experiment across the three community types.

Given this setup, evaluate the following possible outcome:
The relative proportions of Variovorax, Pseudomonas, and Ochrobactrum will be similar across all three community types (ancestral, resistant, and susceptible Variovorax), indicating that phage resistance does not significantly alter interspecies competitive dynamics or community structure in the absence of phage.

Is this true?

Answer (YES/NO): NO